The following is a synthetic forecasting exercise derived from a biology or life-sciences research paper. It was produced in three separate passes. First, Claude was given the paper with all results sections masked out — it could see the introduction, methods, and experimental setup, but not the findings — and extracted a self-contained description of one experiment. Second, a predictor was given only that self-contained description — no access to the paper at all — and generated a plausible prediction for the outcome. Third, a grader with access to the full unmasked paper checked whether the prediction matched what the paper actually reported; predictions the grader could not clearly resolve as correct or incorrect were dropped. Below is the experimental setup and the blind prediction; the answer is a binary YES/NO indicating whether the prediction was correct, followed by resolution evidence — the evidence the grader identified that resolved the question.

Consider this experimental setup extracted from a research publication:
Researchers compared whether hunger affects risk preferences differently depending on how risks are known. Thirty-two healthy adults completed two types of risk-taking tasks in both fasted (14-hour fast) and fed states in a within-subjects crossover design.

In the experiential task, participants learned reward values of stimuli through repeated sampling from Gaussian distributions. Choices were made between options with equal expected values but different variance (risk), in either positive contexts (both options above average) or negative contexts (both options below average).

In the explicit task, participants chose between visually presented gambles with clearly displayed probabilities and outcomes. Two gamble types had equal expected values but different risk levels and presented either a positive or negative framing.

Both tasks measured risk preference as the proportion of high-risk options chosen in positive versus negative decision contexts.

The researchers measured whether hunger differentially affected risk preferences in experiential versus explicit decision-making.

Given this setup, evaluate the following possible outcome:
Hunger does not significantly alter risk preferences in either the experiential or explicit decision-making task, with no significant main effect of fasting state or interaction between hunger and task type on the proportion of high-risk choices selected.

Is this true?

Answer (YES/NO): NO